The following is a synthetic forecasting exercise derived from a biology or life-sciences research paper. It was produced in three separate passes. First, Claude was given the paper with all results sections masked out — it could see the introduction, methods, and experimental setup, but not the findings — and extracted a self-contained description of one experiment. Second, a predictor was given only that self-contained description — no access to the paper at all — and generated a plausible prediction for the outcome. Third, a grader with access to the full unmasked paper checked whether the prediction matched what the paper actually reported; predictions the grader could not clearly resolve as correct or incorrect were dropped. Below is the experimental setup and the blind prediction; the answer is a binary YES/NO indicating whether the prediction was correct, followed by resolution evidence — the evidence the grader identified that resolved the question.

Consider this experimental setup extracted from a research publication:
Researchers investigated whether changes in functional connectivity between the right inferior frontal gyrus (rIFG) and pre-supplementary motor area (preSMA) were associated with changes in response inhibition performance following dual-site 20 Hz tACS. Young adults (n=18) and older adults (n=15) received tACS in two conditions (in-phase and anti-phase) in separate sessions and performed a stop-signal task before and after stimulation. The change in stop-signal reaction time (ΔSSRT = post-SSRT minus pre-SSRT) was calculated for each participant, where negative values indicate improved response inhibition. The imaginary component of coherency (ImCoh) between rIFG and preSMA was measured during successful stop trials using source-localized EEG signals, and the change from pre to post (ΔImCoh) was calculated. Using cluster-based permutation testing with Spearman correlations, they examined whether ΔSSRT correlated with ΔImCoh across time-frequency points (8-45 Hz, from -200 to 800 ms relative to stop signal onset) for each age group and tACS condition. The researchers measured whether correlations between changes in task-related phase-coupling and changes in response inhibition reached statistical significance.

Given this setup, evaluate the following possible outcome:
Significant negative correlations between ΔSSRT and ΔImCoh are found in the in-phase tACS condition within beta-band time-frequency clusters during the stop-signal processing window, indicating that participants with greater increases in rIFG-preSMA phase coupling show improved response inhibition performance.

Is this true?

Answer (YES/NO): NO